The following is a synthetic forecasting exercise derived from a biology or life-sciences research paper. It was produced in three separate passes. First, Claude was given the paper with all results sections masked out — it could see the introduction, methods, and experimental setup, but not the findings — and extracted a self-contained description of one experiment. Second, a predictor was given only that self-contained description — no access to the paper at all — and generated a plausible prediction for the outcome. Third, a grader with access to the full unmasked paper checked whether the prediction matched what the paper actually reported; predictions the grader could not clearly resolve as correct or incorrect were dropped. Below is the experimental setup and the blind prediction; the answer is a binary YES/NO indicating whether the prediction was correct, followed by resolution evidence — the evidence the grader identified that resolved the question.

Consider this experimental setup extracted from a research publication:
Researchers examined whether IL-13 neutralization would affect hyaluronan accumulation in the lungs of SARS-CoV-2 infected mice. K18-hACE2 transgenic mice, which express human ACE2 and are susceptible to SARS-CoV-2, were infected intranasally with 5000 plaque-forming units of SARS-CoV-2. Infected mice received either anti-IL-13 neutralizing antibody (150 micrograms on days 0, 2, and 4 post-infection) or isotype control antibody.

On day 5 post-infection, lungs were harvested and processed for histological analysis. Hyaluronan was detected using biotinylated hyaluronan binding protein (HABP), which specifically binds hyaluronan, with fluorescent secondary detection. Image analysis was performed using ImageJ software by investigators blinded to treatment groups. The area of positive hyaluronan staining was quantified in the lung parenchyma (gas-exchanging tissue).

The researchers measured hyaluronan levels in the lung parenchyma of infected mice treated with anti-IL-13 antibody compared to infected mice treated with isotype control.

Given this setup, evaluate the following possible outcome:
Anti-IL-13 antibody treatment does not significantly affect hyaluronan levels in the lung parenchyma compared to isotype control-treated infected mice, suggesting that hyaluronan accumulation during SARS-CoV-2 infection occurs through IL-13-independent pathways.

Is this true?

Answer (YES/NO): NO